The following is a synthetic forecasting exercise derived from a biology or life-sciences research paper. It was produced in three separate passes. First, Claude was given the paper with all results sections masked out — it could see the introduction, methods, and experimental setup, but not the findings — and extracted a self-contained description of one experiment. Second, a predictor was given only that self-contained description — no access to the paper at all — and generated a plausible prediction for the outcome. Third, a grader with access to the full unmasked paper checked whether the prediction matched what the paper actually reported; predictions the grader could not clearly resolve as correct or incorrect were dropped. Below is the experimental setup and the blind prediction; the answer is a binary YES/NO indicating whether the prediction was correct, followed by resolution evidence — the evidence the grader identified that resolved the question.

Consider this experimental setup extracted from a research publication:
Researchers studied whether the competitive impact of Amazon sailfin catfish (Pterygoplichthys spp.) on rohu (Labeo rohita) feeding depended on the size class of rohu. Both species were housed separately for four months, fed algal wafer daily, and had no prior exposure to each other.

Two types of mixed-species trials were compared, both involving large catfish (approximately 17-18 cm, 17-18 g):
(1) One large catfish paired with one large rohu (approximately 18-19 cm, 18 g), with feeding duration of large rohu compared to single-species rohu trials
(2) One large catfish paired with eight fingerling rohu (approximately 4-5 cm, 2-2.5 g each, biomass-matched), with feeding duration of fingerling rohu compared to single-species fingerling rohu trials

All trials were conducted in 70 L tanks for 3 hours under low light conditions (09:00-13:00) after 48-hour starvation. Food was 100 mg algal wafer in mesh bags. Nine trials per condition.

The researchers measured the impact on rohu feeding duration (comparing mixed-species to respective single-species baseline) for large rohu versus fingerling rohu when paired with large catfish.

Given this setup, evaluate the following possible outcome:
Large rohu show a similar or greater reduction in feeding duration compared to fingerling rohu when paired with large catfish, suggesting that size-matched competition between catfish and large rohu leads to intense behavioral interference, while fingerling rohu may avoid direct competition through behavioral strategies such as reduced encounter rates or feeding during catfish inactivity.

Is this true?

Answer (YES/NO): NO